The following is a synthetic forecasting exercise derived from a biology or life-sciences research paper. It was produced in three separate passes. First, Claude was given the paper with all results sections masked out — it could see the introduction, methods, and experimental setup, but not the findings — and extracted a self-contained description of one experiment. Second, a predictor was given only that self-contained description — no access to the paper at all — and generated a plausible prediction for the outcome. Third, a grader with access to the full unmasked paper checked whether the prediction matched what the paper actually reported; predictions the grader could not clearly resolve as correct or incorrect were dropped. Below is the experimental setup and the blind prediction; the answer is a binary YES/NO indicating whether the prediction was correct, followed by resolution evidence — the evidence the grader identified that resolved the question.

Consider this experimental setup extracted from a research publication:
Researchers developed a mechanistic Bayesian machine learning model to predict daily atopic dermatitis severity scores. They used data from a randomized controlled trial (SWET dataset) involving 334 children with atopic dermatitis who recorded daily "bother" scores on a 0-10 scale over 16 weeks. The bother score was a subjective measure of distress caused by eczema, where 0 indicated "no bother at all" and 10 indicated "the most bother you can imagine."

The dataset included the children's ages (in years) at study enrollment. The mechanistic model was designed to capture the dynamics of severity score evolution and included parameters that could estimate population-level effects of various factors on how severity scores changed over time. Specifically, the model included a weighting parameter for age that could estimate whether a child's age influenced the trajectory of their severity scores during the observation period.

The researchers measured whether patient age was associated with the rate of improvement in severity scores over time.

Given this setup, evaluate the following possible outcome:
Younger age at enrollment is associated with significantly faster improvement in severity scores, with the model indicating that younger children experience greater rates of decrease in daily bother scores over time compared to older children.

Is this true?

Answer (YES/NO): NO